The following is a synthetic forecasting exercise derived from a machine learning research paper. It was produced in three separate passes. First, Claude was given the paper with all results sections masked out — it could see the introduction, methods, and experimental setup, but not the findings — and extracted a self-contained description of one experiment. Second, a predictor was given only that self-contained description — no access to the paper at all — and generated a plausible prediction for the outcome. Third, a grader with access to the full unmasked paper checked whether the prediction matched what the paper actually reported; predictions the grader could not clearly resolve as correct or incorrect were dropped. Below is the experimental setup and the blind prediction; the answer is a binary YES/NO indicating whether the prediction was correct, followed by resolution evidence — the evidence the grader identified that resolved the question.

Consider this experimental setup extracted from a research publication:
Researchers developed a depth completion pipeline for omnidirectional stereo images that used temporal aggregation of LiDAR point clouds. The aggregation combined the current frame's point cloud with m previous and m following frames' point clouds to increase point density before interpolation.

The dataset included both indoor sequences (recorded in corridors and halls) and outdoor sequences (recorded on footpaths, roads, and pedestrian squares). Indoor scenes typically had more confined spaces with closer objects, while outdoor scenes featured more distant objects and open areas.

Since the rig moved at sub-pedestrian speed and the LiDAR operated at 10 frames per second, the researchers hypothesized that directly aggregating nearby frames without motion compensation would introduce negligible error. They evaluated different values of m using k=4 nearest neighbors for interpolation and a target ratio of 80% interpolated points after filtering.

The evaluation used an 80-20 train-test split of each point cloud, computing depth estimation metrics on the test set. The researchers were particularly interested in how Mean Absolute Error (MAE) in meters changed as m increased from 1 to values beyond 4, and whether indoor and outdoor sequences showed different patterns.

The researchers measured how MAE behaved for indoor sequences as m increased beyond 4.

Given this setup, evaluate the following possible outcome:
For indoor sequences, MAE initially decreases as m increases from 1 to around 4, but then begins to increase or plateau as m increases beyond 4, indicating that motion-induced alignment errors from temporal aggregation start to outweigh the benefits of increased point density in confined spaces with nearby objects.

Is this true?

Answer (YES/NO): YES